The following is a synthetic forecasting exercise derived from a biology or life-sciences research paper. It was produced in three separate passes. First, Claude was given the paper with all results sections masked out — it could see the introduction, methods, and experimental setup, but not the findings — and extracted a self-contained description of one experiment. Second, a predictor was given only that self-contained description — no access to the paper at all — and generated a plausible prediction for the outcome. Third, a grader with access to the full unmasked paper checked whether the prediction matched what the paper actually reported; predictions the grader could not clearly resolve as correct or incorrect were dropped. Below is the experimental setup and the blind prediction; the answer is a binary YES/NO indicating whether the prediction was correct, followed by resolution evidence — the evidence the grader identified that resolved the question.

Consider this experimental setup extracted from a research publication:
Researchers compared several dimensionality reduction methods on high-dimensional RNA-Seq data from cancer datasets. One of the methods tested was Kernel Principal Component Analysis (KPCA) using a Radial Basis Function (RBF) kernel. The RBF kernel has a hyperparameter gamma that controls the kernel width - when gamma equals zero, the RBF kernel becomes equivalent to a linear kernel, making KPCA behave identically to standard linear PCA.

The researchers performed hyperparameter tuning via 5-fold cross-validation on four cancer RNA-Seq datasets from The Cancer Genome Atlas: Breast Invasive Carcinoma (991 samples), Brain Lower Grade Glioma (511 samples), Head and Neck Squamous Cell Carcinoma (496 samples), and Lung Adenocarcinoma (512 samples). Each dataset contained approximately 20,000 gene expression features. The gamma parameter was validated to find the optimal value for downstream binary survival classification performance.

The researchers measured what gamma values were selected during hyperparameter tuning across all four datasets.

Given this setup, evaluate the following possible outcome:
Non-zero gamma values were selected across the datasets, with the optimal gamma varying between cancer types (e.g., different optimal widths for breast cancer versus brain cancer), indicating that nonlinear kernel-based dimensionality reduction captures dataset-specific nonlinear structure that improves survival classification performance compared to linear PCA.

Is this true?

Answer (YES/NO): NO